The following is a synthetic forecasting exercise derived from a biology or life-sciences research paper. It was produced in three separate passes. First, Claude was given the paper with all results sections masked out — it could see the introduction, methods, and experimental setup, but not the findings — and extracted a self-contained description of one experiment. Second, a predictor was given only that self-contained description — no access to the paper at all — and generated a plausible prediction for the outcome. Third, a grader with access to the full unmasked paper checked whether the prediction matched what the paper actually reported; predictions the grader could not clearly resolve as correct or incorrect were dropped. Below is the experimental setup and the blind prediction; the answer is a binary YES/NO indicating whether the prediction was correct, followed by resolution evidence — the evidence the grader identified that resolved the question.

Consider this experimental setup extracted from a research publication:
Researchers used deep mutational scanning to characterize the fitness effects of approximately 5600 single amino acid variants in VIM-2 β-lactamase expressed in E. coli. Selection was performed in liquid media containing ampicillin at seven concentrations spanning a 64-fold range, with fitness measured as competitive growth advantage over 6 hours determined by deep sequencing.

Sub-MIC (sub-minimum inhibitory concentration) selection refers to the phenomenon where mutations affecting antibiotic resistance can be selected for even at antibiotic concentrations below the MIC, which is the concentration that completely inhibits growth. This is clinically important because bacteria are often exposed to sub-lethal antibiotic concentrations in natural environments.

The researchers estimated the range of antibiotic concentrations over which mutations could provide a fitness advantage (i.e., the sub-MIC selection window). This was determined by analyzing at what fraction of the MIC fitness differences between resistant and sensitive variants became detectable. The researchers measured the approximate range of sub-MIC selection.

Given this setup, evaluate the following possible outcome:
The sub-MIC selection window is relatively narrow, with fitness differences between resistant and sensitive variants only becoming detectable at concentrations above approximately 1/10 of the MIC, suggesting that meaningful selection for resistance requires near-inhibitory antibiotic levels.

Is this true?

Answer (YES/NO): NO